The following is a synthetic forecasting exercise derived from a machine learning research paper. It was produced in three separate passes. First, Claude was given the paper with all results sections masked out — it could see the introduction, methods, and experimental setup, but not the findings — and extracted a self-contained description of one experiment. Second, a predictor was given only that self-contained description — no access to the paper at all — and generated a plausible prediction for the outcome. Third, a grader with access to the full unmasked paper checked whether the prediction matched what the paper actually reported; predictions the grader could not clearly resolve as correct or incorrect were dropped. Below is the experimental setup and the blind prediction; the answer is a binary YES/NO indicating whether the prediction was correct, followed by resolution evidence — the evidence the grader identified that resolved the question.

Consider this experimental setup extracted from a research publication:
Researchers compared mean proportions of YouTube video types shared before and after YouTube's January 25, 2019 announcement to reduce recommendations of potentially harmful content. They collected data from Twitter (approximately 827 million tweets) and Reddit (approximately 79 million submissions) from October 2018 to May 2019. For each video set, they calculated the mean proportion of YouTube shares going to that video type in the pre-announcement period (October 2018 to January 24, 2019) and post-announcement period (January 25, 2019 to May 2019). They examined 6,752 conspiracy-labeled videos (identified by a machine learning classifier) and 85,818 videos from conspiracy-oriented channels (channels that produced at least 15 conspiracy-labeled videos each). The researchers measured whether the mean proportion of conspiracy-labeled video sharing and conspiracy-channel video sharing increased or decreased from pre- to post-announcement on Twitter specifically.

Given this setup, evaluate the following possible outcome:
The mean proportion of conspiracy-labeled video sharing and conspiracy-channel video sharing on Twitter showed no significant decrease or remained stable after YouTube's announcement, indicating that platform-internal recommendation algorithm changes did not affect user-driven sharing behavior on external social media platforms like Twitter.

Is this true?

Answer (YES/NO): NO